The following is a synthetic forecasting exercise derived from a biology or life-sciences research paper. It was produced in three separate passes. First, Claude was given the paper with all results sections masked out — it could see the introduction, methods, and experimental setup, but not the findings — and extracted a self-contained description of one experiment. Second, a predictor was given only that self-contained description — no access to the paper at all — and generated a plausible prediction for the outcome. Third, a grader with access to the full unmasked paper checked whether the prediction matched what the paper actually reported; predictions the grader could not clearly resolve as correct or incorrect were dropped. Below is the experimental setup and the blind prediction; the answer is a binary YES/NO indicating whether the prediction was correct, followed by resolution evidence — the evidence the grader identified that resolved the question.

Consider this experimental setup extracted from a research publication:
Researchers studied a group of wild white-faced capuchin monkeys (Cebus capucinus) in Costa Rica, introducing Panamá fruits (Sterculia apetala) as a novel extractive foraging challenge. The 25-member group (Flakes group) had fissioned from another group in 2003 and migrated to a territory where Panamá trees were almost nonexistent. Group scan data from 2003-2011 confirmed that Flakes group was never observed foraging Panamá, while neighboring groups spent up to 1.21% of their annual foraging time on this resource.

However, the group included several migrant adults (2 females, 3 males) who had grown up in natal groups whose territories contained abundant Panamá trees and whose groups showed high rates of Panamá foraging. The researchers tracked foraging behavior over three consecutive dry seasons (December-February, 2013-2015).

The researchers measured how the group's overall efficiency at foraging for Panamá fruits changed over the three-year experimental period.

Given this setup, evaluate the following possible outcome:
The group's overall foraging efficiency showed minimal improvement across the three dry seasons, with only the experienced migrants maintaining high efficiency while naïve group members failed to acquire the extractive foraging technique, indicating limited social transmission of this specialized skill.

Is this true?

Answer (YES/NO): NO